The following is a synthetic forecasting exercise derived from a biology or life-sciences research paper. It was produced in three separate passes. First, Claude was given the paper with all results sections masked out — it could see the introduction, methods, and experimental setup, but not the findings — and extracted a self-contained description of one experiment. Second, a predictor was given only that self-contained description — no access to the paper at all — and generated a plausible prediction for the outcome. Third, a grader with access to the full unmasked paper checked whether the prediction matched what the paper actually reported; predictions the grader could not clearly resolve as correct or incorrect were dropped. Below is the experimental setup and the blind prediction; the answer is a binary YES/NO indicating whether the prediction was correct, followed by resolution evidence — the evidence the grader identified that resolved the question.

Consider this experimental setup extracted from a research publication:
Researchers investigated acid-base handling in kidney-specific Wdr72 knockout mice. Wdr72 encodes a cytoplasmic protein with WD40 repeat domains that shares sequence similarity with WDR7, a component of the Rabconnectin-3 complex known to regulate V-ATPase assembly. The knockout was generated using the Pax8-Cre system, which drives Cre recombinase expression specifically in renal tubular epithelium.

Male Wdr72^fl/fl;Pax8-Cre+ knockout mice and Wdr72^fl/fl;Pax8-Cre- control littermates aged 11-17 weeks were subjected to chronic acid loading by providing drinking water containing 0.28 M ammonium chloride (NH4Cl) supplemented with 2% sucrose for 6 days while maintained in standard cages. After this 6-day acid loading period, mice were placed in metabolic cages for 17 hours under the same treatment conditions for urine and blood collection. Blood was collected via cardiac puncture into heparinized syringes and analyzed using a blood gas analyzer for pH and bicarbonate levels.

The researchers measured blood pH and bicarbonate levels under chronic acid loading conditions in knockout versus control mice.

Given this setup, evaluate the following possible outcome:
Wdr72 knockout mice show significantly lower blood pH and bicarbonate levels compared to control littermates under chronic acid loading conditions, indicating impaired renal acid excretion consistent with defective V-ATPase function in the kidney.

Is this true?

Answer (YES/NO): NO